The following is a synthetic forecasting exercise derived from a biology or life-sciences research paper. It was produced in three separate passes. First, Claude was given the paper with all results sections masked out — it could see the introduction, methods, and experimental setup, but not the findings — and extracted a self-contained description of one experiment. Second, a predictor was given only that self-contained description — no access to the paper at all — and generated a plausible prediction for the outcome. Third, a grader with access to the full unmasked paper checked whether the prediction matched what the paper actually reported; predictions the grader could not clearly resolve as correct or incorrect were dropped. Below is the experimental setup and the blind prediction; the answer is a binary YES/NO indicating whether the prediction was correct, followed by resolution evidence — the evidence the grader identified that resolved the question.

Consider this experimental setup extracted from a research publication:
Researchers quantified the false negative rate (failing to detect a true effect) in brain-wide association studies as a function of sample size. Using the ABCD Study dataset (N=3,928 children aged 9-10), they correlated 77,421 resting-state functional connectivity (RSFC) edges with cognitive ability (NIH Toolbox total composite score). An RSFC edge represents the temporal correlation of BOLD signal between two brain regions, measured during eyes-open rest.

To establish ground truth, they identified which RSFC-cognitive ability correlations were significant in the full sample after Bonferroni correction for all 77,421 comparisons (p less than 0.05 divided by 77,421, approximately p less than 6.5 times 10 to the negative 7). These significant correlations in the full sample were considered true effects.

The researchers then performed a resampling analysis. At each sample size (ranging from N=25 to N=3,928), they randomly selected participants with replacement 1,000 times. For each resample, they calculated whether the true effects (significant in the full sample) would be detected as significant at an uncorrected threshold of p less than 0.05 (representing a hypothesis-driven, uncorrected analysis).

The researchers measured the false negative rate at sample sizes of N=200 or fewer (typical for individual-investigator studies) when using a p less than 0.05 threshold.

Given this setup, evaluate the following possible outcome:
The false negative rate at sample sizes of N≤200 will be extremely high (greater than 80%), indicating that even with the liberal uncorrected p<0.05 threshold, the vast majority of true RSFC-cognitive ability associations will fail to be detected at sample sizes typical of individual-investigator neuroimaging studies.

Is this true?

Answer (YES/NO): NO